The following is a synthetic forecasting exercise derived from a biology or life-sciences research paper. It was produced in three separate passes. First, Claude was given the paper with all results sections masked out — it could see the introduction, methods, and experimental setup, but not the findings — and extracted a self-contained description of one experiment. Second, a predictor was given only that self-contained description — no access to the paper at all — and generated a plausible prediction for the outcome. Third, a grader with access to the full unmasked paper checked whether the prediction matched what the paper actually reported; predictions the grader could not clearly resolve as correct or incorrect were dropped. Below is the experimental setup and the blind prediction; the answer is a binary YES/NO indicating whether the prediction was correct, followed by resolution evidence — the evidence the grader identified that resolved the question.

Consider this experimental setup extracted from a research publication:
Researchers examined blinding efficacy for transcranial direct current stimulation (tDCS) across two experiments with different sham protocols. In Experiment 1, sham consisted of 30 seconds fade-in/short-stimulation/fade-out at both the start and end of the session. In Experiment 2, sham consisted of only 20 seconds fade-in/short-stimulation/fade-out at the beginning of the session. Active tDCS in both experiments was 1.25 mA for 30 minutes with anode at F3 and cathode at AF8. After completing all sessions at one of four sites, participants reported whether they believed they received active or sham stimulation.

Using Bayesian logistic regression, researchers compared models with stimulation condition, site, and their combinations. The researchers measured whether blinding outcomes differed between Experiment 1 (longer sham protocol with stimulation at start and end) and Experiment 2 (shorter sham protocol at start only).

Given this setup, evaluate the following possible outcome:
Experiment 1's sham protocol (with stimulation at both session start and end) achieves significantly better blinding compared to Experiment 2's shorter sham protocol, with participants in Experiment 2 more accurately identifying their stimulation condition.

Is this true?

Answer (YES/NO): YES